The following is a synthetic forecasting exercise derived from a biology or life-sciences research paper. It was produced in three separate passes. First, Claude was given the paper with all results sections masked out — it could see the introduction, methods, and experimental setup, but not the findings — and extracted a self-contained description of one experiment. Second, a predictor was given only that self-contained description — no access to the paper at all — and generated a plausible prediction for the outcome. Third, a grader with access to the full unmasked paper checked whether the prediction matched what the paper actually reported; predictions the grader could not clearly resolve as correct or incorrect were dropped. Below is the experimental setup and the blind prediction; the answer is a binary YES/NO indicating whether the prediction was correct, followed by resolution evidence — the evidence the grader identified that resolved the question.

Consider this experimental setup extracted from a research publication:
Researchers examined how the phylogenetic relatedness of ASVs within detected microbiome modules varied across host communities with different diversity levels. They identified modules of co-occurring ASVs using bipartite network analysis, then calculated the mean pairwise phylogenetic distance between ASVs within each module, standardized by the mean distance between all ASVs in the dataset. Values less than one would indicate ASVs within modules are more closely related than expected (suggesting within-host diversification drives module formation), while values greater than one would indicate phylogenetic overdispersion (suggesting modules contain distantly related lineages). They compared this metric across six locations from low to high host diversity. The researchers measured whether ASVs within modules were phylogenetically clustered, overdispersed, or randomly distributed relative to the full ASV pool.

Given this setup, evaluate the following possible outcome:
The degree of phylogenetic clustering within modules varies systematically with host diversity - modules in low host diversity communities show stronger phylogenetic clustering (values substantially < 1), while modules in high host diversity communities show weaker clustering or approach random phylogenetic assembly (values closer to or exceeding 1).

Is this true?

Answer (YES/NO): NO